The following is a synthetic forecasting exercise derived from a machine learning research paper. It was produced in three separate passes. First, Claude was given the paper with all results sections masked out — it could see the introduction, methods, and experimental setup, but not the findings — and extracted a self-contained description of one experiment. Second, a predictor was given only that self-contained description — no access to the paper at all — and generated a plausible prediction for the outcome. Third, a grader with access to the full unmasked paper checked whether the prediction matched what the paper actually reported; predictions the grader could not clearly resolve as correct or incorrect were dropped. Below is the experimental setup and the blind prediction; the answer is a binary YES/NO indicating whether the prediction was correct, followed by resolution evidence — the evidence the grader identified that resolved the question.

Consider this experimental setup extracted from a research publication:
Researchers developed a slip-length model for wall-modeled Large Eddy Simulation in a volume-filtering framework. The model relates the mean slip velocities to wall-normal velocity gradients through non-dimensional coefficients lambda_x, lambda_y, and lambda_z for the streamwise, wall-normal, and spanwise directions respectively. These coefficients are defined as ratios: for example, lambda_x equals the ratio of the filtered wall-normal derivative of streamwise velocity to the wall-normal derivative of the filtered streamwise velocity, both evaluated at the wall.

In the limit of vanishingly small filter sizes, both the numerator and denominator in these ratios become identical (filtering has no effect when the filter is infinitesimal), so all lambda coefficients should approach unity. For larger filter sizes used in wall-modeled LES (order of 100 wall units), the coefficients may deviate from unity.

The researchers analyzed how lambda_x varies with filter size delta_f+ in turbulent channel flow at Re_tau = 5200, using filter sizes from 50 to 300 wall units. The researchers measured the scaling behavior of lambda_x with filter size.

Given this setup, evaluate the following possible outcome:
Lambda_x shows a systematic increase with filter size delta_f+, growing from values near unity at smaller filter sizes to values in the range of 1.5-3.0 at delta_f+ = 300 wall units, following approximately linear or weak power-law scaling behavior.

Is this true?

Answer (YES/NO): NO